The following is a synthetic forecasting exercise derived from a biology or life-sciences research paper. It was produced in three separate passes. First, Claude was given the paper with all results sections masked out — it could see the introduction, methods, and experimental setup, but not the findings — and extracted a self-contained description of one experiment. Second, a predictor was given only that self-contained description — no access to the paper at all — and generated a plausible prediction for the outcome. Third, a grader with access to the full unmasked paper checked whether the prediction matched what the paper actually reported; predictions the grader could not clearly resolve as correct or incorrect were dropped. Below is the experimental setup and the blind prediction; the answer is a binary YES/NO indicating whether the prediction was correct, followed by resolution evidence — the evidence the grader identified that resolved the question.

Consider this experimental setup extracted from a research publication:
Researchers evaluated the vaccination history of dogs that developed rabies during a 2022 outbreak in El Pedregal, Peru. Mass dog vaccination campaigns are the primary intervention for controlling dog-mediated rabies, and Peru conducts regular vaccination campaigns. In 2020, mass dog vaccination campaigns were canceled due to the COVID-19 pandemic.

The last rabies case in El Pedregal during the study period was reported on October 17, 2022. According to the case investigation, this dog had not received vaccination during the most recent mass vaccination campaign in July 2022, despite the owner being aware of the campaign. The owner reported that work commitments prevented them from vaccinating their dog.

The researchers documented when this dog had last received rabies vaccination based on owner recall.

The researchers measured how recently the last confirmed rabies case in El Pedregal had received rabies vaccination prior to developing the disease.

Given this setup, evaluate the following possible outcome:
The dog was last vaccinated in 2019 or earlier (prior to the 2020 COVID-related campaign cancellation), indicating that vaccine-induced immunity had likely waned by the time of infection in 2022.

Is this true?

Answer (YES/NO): NO